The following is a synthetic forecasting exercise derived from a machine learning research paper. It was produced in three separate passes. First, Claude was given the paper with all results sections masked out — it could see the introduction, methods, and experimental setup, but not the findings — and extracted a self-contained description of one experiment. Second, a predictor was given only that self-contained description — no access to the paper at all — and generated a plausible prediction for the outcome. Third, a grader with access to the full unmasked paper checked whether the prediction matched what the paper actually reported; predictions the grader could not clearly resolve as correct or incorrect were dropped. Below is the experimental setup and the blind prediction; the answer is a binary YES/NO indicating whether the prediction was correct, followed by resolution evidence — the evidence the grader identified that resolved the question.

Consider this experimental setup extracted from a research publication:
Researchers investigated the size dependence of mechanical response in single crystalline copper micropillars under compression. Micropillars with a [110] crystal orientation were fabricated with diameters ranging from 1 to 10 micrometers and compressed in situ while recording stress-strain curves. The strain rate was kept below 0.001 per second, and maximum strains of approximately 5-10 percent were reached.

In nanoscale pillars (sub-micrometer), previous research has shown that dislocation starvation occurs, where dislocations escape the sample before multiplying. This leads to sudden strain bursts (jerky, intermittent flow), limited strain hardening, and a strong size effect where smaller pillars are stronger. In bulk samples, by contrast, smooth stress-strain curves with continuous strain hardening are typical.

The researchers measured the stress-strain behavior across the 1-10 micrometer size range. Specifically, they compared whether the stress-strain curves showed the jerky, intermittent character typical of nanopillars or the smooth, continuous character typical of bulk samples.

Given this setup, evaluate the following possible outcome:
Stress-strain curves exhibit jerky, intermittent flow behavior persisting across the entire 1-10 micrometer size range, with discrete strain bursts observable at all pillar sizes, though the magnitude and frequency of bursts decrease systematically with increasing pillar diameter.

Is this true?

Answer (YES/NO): NO